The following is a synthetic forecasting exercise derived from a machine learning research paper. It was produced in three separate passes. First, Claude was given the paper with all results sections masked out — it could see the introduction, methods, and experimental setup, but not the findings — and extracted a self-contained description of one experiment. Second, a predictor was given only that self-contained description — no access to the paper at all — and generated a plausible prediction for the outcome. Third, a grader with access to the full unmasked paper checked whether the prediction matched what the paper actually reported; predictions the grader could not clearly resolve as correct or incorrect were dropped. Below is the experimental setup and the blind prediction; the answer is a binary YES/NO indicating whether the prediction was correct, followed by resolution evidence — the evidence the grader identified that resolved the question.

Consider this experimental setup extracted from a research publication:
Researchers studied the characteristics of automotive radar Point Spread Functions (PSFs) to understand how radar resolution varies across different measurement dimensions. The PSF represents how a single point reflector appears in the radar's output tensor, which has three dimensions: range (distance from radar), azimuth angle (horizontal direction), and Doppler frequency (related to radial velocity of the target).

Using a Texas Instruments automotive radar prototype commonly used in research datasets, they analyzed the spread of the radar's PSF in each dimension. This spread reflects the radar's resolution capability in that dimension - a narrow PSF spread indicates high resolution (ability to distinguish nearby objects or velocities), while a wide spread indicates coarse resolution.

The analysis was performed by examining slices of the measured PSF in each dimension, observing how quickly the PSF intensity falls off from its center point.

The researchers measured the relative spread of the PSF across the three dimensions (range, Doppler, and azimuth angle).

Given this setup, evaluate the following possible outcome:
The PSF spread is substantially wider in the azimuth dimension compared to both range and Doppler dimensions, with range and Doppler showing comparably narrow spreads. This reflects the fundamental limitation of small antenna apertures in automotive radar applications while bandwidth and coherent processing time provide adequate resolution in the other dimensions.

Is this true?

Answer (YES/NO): YES